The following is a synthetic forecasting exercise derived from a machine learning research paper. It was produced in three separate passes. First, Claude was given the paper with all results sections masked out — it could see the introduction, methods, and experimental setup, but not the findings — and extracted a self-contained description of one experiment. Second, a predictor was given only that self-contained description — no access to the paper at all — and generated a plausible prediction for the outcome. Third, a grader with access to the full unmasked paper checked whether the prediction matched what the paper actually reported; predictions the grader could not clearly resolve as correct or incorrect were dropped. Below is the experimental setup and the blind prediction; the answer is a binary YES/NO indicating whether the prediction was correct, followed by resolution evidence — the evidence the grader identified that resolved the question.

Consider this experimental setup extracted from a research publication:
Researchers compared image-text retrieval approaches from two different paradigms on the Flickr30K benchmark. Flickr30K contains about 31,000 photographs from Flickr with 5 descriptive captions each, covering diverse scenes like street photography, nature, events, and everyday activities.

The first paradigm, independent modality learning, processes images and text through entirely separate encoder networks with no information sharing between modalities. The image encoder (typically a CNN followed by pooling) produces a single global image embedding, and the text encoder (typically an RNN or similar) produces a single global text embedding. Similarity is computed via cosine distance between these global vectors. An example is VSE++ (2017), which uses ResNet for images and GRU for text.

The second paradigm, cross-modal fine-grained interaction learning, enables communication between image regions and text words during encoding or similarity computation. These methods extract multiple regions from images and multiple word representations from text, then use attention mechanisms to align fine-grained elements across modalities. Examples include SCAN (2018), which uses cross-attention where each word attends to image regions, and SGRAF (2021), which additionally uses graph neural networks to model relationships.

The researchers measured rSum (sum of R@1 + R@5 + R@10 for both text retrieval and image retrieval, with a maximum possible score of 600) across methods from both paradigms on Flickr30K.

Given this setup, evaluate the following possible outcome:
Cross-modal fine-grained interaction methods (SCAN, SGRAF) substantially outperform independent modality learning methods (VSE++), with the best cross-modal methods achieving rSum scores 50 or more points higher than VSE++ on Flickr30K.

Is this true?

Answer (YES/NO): YES